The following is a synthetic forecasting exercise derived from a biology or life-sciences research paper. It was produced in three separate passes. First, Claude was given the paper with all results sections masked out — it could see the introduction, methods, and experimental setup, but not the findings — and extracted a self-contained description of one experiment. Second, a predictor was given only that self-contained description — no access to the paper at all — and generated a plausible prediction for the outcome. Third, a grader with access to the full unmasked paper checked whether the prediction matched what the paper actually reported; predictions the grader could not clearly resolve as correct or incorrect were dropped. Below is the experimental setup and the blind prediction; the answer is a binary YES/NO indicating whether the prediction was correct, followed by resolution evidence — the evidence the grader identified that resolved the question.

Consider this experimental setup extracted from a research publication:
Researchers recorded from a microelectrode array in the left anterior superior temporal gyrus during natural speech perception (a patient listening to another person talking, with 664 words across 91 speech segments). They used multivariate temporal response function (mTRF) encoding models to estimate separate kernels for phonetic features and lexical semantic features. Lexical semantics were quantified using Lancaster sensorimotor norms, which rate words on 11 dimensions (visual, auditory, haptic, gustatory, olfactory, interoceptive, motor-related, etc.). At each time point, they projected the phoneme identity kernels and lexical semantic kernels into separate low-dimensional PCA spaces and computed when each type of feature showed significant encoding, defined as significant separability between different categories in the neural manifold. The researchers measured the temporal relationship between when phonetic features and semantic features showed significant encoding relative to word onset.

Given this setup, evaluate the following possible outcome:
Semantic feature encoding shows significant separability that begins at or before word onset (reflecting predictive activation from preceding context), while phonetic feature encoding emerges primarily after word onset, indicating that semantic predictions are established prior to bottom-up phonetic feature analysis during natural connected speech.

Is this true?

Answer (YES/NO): NO